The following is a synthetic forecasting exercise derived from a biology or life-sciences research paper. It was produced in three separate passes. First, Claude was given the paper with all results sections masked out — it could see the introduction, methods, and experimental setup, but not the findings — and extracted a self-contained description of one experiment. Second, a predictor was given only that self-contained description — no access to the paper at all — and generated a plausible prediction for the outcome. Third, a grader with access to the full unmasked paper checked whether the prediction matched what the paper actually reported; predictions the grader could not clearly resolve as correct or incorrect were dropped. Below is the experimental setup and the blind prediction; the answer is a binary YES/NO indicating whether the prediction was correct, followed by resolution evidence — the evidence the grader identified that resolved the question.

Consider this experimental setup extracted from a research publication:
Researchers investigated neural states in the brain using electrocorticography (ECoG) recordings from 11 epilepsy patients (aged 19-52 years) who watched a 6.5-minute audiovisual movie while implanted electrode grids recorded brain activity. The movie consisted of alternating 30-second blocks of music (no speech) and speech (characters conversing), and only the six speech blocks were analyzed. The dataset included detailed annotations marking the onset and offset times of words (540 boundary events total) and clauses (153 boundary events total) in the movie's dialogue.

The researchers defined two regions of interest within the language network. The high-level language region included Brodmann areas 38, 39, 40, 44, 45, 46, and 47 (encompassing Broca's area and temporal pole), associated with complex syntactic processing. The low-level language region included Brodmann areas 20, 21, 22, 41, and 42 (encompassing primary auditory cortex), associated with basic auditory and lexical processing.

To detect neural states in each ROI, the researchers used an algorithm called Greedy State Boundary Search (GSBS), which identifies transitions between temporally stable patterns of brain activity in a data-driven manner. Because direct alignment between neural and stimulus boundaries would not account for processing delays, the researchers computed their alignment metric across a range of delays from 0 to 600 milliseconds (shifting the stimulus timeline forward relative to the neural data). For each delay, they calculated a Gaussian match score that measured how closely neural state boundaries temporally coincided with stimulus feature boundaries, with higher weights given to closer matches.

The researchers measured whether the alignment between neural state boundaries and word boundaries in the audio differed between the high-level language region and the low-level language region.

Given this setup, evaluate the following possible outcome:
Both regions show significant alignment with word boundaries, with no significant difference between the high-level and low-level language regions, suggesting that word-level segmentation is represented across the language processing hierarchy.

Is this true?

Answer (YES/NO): NO